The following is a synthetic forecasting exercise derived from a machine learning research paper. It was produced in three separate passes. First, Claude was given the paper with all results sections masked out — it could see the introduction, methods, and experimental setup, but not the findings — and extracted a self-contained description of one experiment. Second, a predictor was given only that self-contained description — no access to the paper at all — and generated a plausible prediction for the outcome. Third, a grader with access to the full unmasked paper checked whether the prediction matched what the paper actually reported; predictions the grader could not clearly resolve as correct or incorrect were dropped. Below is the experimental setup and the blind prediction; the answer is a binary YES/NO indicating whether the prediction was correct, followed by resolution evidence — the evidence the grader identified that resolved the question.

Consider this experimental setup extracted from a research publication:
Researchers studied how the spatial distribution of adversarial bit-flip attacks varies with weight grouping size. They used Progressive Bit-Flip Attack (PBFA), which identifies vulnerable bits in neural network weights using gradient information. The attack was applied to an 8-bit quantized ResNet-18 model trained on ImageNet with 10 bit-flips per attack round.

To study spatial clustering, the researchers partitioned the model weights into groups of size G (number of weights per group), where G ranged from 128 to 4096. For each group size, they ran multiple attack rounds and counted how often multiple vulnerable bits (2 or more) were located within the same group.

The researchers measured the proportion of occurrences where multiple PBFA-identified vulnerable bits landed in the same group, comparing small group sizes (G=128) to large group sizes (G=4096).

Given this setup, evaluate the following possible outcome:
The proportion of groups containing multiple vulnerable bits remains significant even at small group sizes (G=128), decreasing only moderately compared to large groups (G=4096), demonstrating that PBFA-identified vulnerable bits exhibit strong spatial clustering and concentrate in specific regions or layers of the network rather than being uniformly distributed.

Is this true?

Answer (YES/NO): NO